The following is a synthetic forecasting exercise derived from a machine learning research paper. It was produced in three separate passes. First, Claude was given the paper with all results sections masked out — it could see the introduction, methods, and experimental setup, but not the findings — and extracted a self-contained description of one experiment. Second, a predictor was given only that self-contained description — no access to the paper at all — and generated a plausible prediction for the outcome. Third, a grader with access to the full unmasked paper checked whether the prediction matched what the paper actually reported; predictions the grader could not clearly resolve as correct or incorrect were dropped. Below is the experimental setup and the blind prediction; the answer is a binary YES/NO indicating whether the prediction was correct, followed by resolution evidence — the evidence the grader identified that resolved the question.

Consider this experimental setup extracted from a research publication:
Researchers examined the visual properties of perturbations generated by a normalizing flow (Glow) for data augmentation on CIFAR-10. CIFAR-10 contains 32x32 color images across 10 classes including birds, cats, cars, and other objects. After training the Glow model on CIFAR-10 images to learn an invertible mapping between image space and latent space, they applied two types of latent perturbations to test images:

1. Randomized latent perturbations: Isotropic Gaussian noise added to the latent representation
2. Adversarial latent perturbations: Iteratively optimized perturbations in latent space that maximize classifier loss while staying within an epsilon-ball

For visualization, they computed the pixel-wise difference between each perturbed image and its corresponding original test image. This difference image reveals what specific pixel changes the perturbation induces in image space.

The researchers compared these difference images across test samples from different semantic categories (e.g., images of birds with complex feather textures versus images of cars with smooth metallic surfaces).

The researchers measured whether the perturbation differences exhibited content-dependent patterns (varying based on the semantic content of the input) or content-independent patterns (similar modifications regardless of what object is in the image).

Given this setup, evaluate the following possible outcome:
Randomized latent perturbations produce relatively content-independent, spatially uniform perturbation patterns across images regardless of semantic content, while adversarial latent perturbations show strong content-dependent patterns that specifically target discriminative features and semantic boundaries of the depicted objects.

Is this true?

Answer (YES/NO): NO